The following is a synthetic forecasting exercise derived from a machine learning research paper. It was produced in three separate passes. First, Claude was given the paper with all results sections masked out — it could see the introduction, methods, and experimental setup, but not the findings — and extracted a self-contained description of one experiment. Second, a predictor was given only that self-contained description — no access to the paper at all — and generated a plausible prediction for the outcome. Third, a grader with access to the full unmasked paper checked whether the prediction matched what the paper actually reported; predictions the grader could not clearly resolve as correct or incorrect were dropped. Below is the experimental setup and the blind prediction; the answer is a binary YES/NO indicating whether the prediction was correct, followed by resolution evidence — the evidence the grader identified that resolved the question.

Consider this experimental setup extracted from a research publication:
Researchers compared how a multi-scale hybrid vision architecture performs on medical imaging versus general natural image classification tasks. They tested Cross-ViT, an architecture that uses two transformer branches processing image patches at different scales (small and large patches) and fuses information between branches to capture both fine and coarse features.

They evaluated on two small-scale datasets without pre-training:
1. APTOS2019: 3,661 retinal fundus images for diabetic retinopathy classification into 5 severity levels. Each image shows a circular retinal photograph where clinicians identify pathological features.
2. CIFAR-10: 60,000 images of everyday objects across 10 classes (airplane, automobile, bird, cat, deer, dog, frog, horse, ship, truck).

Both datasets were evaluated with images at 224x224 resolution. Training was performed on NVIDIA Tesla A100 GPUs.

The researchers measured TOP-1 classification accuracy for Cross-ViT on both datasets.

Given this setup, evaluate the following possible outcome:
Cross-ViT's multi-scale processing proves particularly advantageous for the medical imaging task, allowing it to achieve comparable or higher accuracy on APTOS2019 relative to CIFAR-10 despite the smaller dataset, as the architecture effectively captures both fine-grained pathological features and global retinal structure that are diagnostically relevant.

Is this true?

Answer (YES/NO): NO